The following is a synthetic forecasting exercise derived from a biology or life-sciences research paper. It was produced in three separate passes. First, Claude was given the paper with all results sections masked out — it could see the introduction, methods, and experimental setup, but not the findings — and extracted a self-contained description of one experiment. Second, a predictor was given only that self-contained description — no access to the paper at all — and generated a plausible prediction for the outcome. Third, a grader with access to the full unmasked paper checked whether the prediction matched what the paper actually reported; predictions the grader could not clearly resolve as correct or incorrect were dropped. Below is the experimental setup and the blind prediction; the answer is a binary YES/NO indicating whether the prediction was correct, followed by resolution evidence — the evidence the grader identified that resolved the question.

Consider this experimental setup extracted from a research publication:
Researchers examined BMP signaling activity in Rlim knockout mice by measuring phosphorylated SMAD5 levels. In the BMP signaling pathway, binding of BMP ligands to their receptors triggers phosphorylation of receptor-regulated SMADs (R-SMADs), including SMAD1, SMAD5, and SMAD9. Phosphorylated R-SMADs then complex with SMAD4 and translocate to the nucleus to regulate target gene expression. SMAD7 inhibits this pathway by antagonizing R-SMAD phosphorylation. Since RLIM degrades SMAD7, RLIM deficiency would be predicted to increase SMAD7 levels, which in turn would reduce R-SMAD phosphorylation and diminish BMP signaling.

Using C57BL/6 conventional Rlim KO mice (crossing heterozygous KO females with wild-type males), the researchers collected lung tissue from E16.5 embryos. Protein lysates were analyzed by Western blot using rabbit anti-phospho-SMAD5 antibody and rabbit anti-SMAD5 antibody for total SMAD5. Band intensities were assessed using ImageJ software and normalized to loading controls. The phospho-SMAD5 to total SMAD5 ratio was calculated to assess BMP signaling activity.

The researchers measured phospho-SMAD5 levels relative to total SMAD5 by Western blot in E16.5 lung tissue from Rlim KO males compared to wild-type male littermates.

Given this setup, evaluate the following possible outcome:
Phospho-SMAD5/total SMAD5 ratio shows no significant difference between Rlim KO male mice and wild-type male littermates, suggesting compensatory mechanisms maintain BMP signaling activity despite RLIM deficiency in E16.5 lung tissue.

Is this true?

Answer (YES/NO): NO